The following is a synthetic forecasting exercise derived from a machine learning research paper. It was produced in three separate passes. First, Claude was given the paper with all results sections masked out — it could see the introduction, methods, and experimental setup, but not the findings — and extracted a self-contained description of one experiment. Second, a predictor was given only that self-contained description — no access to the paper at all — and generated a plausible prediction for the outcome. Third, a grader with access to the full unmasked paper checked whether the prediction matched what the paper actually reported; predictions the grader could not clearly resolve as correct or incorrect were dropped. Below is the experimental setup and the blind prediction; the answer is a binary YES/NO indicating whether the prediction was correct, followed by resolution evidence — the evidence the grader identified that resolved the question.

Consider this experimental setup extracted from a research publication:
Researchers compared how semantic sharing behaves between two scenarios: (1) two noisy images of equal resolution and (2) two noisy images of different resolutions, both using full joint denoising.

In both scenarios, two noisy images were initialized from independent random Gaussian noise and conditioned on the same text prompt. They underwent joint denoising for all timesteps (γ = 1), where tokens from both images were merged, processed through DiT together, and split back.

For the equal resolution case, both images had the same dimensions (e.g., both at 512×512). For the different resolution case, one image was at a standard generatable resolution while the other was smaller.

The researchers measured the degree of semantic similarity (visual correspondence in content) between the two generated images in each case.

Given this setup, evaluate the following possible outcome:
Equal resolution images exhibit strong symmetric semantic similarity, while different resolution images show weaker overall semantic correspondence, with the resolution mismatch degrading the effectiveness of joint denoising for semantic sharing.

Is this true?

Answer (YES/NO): NO